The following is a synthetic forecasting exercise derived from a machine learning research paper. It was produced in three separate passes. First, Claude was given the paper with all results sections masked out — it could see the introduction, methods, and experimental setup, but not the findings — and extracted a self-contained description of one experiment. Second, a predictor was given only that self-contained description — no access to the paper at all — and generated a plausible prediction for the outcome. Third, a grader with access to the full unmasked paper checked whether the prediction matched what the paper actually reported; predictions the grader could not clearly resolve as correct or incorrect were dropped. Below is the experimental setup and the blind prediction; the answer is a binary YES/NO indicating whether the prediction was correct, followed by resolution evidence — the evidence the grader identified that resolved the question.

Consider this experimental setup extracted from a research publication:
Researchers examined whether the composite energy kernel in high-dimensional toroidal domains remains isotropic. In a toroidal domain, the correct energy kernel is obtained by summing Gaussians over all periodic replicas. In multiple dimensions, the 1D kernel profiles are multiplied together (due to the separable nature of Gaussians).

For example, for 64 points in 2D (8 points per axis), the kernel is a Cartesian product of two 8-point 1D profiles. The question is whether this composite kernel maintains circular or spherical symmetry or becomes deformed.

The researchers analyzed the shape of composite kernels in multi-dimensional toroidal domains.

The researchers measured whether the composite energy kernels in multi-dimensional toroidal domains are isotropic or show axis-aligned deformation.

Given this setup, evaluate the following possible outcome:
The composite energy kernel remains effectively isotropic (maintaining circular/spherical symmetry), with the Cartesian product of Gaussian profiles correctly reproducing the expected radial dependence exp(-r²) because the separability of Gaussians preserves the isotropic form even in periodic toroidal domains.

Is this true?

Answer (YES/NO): NO